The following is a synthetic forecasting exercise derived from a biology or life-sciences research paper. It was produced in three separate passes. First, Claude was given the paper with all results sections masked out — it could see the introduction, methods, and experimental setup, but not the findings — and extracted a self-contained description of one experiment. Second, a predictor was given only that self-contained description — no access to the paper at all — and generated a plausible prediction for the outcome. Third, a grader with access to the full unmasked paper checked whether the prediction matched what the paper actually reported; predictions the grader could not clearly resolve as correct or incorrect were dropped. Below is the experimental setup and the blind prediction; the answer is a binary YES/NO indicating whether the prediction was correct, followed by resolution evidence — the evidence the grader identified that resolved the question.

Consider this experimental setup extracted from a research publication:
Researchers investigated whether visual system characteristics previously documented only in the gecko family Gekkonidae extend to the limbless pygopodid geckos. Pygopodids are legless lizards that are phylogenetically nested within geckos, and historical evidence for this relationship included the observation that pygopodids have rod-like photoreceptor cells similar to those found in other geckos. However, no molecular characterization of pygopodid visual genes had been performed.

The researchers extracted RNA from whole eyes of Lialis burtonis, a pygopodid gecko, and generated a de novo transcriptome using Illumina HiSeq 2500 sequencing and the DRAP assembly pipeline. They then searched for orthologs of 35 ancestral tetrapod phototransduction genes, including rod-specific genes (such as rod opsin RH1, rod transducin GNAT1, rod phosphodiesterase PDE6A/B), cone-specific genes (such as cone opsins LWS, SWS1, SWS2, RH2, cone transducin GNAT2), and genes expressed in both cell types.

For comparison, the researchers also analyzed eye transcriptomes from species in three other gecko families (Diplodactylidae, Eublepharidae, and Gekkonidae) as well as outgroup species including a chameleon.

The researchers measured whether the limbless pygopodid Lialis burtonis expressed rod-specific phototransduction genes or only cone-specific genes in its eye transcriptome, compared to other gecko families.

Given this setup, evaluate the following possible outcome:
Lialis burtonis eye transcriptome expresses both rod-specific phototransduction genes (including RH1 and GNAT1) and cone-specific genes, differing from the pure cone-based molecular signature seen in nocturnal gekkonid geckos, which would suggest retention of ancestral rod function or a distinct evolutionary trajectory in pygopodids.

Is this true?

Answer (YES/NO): NO